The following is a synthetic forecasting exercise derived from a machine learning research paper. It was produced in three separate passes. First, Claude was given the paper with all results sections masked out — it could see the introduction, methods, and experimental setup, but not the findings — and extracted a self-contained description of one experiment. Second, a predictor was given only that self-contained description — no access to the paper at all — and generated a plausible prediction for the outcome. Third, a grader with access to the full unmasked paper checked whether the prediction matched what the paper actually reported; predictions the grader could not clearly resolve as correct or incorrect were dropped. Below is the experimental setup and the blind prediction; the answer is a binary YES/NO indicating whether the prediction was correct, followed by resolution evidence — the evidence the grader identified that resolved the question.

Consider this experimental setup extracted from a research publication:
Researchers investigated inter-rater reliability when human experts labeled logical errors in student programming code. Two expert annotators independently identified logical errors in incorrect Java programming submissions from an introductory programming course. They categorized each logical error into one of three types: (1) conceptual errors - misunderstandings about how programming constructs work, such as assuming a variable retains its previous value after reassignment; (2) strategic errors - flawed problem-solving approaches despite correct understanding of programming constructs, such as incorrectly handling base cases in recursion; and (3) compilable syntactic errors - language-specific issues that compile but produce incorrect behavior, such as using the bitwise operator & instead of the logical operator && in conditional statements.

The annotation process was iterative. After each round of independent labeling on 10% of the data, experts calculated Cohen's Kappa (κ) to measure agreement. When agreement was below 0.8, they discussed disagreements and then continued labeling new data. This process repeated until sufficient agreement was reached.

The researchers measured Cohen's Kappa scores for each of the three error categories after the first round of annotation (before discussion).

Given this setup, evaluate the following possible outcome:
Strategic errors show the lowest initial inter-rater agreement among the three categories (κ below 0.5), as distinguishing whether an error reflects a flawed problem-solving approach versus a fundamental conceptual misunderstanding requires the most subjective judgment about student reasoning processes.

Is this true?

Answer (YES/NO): NO